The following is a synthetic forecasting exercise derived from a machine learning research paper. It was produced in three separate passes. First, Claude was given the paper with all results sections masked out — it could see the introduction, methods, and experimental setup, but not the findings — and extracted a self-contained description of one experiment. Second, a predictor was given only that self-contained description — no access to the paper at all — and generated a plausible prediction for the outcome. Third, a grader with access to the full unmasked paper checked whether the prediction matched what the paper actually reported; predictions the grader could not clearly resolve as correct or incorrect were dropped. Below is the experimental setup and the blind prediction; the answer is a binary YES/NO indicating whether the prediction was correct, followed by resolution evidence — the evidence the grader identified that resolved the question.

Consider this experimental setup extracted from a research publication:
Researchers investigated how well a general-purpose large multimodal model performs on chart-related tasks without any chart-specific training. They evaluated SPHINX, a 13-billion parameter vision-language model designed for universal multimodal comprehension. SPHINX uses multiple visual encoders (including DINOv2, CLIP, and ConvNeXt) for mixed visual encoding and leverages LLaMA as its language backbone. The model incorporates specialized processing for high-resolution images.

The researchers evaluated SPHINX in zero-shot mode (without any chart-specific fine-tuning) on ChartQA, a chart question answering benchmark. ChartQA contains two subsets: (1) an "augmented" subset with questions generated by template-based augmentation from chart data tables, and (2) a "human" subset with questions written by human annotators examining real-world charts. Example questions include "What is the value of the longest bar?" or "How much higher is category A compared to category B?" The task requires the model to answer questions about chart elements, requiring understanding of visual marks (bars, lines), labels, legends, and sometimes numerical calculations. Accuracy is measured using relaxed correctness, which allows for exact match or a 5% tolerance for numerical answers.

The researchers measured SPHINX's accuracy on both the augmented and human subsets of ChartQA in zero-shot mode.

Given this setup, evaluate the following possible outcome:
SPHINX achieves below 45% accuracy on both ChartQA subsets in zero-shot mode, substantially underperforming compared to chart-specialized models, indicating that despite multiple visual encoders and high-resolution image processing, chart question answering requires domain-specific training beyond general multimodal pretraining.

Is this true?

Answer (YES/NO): YES